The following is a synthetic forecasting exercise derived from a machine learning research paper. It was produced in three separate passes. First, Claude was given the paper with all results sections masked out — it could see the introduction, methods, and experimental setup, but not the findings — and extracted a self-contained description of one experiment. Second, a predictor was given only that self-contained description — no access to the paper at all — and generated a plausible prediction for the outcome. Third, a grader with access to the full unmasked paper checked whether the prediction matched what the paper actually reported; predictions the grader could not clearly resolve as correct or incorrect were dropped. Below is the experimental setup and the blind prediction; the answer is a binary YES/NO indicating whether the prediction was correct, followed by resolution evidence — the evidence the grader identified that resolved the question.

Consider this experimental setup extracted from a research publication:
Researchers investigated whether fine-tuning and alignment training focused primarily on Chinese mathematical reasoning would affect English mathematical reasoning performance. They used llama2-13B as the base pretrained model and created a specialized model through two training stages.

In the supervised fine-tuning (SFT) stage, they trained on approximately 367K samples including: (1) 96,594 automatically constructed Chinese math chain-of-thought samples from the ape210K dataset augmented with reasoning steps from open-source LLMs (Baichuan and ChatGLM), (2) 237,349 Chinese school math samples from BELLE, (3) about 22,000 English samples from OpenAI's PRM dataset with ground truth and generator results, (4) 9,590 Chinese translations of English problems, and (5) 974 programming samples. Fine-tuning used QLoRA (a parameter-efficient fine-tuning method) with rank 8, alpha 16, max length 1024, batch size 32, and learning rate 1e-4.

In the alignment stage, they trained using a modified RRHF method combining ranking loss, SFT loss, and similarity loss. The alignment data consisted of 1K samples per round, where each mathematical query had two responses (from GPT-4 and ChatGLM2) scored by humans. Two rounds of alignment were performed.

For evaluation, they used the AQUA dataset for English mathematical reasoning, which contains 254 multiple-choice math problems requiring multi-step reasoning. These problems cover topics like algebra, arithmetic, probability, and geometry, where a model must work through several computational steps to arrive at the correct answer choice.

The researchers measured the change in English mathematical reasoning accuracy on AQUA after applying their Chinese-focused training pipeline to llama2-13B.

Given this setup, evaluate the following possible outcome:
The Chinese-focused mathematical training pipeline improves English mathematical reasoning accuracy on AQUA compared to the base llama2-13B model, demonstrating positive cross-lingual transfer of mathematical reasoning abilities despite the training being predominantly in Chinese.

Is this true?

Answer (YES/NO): YES